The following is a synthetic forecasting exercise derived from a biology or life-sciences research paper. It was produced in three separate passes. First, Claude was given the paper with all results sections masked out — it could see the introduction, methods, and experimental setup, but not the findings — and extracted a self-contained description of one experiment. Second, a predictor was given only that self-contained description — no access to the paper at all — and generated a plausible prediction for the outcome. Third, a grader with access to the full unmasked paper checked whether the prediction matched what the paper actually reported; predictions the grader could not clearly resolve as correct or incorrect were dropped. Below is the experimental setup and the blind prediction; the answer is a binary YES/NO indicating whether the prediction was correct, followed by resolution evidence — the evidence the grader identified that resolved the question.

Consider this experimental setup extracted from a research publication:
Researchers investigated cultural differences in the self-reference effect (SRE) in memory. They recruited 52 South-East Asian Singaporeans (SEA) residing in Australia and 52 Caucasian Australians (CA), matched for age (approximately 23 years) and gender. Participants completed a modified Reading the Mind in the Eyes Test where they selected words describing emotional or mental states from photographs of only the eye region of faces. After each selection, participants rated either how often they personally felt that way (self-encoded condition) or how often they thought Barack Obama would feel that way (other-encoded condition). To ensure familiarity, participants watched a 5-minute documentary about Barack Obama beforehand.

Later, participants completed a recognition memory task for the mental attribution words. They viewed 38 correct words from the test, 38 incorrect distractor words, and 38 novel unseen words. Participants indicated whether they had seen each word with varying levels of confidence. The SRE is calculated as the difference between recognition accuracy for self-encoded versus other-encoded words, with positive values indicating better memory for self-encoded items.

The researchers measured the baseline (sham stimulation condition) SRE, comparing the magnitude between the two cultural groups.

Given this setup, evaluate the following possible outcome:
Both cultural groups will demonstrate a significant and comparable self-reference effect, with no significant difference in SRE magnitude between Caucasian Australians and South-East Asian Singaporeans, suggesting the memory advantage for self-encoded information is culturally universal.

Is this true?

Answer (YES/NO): YES